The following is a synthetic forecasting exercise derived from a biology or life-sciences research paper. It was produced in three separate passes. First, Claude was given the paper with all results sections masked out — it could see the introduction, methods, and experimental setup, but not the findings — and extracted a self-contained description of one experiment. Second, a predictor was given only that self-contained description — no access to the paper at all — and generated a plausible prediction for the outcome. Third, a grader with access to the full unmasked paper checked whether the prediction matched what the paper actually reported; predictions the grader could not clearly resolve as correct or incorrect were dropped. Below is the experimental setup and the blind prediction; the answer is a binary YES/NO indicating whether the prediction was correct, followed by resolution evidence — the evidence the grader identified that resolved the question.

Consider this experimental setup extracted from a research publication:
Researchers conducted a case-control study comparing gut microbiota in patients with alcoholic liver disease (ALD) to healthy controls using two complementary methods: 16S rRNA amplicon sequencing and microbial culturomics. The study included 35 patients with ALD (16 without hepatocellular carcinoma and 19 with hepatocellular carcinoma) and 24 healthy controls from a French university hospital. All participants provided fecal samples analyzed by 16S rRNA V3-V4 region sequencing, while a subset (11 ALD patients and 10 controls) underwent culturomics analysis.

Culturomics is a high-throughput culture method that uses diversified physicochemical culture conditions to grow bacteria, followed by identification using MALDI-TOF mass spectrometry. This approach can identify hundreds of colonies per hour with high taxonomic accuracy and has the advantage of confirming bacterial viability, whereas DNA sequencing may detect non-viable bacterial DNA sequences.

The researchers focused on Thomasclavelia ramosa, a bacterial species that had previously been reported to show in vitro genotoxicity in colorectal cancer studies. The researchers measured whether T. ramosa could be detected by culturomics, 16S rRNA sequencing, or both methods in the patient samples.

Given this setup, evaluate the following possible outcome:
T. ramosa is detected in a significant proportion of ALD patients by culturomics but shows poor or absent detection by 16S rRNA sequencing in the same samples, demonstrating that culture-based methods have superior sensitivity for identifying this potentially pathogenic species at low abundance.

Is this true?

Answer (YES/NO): NO